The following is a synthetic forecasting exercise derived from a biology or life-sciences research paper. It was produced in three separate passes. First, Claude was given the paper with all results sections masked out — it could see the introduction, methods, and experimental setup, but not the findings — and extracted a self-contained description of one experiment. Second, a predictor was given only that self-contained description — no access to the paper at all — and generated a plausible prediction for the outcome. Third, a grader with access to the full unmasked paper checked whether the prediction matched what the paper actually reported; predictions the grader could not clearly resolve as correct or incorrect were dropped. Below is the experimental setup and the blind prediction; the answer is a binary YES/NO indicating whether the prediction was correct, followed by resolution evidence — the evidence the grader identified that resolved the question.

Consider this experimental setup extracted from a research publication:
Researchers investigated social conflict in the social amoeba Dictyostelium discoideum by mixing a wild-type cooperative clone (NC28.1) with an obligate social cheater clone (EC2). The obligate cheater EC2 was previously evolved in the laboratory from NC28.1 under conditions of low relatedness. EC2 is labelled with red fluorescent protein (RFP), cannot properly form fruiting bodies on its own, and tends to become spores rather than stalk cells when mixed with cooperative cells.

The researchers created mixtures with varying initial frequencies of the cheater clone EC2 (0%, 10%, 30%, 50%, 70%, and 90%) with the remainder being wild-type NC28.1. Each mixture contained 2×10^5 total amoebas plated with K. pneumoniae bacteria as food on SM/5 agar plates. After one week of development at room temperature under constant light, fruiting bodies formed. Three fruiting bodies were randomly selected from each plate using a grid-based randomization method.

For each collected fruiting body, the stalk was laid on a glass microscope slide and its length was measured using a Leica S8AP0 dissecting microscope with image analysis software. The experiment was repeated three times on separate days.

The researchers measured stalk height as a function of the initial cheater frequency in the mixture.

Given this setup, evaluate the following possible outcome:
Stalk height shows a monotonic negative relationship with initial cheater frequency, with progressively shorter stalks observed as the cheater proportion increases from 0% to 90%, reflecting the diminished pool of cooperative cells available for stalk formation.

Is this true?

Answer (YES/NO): YES